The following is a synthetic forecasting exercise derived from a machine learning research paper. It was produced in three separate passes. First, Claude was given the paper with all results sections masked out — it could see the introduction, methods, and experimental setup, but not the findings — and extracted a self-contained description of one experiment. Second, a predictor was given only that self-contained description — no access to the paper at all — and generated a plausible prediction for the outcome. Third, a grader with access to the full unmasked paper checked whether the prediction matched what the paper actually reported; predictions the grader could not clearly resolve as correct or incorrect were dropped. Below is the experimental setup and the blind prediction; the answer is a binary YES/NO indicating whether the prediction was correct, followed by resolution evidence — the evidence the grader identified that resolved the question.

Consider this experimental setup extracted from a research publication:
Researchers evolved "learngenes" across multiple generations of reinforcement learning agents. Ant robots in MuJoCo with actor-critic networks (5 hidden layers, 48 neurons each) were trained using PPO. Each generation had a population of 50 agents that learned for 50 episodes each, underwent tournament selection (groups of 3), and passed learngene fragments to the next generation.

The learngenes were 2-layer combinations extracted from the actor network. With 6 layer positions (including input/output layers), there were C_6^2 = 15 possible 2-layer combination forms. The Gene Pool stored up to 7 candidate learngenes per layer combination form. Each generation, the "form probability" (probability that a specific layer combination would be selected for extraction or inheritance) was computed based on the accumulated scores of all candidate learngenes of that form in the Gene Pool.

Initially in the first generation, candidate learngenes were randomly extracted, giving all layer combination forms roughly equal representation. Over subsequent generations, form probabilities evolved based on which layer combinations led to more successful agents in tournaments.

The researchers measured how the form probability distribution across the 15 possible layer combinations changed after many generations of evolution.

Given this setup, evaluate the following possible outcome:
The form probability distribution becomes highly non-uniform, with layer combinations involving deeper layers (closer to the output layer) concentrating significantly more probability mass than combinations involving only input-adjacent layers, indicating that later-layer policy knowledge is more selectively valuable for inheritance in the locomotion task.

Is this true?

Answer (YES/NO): YES